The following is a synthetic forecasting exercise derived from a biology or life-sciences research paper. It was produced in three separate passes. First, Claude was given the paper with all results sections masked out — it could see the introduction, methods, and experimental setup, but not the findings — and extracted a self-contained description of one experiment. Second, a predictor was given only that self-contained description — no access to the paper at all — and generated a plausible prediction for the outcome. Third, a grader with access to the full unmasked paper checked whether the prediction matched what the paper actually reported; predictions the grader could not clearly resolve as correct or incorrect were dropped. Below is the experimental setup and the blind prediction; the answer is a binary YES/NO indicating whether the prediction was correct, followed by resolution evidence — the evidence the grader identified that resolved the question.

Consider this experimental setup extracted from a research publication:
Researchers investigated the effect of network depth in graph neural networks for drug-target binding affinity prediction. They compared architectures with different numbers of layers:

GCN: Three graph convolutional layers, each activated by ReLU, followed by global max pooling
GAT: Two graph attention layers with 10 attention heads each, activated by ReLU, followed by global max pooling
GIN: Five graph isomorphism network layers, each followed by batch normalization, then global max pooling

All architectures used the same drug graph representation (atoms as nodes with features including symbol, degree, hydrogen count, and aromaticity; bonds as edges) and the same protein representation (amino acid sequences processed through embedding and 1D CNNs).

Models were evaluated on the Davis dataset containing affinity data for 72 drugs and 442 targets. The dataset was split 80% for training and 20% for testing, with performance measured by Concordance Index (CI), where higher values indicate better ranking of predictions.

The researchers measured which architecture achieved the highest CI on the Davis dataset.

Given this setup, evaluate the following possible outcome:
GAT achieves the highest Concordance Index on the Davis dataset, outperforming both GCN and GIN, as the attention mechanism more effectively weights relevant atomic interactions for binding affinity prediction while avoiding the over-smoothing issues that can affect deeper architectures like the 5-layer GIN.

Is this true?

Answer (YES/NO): NO